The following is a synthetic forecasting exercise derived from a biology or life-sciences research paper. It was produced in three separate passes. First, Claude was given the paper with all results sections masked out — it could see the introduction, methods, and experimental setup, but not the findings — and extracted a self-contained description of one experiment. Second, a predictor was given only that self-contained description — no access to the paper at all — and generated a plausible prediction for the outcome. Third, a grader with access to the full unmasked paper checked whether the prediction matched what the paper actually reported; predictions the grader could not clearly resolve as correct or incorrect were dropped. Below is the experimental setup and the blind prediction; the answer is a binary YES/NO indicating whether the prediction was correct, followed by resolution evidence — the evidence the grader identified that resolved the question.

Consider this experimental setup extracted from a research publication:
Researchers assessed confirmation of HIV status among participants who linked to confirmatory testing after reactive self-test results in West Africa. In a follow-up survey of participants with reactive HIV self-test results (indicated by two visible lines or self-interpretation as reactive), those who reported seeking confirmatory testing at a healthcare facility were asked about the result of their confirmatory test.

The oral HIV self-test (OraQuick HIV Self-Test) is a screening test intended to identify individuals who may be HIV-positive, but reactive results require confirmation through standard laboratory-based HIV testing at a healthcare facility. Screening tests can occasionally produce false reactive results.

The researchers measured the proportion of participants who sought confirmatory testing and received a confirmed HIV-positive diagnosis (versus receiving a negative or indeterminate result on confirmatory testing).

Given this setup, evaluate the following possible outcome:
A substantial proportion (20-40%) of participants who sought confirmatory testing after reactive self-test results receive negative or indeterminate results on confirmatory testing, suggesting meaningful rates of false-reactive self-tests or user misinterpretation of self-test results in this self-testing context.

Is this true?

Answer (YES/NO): NO